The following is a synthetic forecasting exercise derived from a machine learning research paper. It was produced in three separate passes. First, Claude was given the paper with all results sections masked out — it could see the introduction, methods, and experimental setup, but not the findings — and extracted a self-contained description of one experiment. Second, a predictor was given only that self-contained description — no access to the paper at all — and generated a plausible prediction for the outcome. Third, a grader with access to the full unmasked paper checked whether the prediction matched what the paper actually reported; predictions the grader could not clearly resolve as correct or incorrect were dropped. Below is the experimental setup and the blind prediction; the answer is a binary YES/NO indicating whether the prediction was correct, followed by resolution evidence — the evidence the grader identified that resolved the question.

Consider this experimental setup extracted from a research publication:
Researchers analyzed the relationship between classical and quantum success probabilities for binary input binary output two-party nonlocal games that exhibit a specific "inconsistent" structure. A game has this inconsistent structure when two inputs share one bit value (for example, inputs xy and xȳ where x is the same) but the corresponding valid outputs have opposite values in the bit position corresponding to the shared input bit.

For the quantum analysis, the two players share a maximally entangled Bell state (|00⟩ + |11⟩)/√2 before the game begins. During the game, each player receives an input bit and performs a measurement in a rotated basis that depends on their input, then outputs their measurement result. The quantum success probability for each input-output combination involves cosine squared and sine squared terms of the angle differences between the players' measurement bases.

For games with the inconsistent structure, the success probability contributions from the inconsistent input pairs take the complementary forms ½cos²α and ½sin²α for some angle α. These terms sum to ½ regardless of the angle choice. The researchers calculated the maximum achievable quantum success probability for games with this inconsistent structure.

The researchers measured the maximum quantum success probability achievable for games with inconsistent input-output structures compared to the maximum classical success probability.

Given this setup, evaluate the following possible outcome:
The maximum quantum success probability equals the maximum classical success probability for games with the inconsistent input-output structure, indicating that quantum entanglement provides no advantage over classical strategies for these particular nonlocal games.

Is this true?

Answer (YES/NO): NO